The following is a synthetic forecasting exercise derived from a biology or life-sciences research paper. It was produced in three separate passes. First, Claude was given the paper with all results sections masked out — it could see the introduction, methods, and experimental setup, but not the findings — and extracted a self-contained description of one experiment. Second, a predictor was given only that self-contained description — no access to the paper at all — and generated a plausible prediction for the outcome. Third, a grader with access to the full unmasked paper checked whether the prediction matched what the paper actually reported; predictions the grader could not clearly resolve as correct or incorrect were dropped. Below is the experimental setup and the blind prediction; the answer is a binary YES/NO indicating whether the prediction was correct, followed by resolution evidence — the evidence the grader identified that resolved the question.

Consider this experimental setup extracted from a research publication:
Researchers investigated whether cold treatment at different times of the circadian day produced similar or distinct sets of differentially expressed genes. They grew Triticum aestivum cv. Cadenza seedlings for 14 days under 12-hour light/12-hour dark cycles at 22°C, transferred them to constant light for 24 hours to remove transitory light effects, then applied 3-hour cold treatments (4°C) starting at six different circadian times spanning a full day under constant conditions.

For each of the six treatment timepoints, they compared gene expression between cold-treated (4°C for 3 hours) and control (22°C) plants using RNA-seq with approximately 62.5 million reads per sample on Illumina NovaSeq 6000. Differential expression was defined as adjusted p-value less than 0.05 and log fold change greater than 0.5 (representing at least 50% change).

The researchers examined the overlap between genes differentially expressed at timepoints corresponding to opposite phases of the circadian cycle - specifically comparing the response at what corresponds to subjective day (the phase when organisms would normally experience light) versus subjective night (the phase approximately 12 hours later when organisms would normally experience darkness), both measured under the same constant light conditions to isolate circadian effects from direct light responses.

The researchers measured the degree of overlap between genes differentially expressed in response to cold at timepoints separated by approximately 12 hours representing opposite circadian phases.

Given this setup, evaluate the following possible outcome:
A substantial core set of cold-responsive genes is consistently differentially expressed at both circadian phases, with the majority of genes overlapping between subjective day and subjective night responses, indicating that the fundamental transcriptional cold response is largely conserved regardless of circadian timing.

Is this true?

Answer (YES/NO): NO